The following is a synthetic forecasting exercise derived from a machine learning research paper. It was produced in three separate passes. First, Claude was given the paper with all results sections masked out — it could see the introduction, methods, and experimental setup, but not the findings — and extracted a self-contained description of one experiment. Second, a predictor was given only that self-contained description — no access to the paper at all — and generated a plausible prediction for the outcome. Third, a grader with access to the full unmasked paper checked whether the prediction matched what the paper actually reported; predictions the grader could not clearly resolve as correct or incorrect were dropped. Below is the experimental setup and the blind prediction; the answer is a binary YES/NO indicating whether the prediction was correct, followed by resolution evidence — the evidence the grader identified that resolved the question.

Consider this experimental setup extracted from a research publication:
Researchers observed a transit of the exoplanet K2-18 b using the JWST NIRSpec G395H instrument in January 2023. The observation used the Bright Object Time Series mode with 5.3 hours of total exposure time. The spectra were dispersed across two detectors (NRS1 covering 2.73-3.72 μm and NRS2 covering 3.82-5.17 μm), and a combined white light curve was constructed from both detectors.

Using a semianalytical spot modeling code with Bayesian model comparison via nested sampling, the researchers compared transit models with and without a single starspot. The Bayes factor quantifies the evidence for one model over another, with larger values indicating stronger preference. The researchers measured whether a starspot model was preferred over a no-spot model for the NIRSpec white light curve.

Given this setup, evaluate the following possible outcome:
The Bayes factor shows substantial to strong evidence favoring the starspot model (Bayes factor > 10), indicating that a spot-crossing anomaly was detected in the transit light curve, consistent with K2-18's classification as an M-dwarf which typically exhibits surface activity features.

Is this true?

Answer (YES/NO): NO